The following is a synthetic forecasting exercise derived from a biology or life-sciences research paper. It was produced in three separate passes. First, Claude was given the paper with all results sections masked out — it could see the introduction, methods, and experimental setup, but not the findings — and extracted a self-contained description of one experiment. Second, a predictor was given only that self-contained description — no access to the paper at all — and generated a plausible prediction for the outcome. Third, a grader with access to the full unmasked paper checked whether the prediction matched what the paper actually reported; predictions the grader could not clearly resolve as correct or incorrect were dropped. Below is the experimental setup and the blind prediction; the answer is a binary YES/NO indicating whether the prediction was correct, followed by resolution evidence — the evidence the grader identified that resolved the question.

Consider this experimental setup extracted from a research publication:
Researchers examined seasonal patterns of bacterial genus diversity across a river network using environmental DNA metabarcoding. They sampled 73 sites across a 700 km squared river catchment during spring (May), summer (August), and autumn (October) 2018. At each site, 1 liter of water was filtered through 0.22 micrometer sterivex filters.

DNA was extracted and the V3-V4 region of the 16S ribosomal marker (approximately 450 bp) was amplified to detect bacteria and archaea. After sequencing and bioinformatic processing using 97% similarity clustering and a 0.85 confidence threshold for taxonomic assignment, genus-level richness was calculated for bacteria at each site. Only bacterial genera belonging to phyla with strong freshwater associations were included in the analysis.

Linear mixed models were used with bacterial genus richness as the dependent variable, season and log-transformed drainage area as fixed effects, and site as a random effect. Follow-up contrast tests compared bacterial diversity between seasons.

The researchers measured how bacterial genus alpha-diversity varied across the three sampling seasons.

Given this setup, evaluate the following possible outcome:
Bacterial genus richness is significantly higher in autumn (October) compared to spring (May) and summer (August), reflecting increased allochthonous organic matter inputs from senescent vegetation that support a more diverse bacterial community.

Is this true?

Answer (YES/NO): NO